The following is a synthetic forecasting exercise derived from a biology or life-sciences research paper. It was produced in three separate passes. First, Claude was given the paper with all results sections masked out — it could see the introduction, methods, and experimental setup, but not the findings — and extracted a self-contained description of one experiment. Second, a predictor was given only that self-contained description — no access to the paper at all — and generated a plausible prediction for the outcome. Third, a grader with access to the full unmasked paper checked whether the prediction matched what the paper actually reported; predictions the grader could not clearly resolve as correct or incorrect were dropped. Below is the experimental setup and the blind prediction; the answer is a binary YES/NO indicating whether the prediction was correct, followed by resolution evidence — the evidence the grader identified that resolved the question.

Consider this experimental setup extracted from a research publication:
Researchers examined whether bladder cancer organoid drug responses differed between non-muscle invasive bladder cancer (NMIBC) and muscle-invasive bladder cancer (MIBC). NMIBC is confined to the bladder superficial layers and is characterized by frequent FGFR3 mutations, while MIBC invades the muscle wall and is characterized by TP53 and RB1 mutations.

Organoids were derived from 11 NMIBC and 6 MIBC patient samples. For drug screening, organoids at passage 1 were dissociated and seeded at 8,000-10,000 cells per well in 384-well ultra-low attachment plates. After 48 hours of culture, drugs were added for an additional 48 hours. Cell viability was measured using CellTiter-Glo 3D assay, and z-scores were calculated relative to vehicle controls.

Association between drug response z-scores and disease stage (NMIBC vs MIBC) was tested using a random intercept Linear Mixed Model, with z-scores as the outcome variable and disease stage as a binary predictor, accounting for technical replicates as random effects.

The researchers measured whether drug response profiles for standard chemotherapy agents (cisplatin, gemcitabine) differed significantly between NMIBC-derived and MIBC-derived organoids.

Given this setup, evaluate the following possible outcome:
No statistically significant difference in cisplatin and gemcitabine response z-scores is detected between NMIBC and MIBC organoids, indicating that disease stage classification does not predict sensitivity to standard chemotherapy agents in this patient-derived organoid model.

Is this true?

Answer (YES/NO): YES